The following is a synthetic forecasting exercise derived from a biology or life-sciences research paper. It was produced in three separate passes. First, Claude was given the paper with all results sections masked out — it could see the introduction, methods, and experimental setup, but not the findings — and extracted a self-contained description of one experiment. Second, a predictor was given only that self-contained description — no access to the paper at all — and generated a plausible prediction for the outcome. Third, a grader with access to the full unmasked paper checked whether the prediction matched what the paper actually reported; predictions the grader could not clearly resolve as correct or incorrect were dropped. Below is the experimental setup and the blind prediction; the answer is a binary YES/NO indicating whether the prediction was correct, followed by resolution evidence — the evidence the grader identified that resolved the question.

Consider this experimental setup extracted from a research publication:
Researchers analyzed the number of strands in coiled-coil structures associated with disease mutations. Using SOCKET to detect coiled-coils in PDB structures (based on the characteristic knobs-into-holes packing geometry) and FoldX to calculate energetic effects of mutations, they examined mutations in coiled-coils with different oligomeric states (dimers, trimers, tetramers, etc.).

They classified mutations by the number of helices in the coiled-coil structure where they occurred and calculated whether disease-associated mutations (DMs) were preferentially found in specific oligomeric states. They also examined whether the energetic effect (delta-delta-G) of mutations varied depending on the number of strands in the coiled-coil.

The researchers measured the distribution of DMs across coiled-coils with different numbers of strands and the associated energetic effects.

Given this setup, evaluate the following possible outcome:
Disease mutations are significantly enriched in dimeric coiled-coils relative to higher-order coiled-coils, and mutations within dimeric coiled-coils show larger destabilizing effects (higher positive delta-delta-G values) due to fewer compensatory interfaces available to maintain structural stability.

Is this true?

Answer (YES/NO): NO